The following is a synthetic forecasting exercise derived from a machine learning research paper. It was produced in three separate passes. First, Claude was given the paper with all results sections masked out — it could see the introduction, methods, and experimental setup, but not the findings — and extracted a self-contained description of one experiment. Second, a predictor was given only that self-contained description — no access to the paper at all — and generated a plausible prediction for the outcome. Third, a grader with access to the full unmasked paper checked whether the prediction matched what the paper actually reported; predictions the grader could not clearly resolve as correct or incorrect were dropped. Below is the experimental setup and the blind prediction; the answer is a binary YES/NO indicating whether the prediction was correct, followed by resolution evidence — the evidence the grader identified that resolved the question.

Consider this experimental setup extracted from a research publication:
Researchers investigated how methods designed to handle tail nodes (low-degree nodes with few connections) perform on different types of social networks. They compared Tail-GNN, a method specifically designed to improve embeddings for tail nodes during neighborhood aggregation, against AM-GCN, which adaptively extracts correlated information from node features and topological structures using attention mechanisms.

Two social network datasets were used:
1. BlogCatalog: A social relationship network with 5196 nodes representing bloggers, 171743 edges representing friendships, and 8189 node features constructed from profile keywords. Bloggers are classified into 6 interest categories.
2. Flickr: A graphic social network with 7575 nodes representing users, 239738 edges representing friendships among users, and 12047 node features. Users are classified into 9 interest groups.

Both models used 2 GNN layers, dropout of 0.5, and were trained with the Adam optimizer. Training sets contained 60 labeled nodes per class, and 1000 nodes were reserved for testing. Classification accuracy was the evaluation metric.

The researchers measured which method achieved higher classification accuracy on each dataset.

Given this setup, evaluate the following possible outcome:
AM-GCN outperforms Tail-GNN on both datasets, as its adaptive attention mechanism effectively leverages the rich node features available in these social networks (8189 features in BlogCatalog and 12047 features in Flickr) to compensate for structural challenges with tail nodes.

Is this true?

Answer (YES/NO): NO